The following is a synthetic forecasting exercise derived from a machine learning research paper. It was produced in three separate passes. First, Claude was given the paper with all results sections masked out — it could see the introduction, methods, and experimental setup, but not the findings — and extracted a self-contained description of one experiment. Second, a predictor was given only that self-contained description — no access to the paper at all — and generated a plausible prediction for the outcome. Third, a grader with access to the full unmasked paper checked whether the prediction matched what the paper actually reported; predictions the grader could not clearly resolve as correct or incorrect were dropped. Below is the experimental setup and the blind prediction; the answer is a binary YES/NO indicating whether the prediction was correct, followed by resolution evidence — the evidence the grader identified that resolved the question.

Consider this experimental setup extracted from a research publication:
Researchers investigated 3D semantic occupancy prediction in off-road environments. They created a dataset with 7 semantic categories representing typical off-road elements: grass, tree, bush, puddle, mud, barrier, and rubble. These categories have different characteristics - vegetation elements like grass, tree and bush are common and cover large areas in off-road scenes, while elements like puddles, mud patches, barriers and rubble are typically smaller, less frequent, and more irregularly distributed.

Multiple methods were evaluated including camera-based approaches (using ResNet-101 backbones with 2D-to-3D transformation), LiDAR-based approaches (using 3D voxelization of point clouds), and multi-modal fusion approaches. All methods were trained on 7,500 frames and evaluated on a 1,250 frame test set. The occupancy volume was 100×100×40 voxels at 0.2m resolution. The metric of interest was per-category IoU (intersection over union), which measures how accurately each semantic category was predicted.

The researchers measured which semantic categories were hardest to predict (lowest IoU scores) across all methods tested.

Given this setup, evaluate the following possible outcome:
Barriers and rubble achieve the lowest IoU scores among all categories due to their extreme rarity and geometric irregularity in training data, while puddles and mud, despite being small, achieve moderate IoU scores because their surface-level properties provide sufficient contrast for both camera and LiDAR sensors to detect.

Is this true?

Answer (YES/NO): NO